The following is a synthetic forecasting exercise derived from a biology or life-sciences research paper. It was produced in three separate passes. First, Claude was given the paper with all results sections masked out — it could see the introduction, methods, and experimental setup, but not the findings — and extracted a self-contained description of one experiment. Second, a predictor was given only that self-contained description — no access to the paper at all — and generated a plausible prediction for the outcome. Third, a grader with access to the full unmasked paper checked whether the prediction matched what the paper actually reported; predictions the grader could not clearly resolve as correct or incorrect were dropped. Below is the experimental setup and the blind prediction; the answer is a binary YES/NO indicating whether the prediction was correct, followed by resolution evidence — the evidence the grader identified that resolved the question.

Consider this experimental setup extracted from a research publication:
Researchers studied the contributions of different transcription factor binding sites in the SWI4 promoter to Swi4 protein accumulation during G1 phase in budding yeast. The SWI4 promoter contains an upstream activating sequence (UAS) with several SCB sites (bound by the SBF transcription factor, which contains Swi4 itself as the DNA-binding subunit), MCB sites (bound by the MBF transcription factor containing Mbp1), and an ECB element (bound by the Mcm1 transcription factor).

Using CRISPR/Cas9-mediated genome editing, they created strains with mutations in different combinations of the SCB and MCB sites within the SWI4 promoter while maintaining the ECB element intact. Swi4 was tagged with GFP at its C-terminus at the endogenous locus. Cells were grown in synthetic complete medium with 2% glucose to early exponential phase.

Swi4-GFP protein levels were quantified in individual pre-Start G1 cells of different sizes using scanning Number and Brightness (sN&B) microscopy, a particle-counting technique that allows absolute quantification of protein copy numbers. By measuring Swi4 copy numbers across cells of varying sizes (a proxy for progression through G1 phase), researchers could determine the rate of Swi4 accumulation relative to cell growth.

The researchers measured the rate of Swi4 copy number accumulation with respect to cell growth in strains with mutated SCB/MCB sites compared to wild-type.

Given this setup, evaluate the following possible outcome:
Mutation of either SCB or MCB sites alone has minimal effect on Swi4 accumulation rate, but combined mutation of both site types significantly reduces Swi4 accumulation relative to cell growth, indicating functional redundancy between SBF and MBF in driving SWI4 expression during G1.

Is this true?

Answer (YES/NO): NO